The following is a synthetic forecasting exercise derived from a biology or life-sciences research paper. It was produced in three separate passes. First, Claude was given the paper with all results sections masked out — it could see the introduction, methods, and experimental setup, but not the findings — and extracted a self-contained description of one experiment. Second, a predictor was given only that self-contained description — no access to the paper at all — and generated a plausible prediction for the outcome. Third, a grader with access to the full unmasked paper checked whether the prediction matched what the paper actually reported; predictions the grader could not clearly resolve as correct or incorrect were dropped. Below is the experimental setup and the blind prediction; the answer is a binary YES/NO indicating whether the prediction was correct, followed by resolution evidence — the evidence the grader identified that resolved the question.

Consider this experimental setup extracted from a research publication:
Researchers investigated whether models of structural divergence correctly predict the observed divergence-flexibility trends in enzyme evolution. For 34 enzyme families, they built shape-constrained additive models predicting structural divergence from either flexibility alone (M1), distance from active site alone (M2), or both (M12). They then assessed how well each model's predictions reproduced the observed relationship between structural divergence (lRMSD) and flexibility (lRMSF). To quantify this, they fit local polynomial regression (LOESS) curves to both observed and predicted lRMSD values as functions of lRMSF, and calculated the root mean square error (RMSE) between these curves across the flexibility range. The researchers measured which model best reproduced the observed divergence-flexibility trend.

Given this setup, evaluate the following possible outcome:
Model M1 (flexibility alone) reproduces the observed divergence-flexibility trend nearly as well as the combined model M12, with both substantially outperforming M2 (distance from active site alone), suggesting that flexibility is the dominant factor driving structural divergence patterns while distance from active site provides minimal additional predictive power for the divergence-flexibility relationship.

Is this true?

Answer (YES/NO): YES